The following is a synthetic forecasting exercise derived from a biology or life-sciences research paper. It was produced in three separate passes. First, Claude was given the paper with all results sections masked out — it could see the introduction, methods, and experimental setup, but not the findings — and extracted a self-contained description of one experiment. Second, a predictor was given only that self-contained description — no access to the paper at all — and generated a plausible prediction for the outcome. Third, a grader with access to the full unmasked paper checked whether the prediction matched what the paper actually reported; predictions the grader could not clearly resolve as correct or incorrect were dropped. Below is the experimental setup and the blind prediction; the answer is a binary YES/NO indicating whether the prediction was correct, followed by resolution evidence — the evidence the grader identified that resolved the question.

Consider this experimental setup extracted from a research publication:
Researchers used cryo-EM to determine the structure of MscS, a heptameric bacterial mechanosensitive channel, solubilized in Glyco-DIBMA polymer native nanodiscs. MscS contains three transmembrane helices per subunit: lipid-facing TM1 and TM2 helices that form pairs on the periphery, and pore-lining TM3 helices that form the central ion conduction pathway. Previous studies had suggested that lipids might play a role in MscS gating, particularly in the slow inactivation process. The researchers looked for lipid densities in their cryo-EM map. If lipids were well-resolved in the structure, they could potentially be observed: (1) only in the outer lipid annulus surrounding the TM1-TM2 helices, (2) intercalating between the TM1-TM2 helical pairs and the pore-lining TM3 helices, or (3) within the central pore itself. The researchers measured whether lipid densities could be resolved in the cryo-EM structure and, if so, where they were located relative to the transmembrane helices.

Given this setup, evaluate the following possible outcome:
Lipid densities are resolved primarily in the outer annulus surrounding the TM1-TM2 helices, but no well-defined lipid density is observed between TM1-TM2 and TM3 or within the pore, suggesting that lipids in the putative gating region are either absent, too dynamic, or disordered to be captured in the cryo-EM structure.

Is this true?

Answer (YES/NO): NO